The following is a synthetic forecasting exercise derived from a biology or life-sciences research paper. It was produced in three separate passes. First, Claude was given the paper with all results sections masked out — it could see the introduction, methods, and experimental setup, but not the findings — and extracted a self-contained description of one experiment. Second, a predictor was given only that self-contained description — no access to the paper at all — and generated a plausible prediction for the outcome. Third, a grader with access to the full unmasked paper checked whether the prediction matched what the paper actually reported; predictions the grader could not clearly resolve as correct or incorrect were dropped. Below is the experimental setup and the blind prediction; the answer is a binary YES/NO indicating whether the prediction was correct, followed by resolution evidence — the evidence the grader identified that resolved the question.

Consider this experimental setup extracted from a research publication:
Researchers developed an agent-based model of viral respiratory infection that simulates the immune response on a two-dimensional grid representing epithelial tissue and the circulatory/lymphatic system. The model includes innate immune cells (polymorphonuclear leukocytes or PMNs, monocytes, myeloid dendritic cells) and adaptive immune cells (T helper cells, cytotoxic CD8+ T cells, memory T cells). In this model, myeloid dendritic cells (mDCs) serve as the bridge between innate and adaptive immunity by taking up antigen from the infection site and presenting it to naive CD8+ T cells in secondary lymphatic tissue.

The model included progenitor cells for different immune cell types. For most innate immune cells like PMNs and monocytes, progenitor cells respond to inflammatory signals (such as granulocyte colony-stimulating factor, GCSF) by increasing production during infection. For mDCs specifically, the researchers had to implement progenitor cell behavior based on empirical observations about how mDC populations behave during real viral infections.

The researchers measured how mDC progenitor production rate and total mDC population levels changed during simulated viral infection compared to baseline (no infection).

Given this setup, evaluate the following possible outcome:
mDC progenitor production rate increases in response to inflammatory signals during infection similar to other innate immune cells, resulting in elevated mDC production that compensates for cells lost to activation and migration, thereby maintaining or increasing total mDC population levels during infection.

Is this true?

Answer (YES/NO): NO